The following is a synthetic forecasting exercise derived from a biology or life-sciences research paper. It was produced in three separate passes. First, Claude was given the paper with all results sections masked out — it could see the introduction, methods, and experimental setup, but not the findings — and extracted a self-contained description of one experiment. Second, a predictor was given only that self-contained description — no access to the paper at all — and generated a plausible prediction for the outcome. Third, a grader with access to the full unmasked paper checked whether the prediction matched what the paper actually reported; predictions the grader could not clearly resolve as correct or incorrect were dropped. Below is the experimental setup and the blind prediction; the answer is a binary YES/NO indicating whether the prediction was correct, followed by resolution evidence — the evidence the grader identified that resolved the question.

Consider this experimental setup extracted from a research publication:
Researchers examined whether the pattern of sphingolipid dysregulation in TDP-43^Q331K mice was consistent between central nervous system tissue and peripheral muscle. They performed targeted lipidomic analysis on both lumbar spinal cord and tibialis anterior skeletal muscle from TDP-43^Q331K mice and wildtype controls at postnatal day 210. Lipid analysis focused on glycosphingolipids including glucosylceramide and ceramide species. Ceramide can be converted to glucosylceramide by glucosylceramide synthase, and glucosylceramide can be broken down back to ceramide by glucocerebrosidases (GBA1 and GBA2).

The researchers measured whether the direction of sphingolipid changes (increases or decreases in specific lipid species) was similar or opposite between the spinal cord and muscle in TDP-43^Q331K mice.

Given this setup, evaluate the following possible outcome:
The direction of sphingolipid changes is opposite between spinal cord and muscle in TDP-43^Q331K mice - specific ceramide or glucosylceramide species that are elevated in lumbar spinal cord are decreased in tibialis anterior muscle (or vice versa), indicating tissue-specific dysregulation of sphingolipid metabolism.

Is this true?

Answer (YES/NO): NO